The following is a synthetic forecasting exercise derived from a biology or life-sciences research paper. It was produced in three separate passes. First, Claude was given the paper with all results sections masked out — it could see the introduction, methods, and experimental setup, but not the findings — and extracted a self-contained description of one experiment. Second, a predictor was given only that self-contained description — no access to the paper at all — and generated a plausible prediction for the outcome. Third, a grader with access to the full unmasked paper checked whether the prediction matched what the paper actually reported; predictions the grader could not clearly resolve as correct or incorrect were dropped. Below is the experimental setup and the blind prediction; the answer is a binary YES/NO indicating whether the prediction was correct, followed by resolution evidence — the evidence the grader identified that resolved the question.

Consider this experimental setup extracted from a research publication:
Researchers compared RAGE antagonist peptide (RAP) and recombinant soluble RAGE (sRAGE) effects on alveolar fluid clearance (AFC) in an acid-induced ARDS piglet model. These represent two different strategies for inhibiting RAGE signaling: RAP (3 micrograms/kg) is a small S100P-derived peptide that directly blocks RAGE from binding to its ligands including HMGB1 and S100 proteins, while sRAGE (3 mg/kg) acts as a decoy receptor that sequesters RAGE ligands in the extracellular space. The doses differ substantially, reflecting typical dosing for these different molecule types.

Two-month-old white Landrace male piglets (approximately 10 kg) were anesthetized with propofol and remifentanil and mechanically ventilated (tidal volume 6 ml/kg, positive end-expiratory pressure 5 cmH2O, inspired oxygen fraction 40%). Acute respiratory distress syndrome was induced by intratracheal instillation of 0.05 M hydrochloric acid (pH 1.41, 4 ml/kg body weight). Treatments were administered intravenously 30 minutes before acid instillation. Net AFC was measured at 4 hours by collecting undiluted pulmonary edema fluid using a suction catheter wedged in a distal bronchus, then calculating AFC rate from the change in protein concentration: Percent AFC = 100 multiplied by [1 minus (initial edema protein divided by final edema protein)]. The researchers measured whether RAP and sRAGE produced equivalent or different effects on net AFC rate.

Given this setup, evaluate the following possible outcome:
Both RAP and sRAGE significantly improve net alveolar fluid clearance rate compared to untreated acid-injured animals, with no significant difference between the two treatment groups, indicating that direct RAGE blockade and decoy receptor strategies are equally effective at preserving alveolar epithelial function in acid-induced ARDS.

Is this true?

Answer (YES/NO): YES